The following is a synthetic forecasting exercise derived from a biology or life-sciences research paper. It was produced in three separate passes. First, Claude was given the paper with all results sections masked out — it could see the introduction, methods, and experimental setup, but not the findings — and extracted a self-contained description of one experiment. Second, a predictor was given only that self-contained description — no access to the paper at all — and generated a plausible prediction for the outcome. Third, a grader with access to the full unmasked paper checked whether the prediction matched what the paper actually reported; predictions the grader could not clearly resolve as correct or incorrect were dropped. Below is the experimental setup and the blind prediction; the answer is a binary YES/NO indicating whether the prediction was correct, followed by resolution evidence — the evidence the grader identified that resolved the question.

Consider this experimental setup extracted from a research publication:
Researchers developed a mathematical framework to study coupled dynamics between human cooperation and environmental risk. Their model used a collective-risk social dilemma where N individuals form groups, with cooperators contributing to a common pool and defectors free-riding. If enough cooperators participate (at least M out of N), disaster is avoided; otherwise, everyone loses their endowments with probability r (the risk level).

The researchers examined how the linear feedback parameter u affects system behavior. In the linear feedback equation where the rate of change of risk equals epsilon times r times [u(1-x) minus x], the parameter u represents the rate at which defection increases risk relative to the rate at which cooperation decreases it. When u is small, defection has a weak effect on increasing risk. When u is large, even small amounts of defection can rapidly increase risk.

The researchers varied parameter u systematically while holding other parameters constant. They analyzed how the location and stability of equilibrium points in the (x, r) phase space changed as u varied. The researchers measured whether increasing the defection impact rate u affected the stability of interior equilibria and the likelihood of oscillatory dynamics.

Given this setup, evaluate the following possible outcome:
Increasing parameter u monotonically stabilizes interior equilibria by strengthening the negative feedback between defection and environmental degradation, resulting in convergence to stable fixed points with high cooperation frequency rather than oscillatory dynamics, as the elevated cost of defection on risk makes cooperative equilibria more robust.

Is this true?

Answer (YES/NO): NO